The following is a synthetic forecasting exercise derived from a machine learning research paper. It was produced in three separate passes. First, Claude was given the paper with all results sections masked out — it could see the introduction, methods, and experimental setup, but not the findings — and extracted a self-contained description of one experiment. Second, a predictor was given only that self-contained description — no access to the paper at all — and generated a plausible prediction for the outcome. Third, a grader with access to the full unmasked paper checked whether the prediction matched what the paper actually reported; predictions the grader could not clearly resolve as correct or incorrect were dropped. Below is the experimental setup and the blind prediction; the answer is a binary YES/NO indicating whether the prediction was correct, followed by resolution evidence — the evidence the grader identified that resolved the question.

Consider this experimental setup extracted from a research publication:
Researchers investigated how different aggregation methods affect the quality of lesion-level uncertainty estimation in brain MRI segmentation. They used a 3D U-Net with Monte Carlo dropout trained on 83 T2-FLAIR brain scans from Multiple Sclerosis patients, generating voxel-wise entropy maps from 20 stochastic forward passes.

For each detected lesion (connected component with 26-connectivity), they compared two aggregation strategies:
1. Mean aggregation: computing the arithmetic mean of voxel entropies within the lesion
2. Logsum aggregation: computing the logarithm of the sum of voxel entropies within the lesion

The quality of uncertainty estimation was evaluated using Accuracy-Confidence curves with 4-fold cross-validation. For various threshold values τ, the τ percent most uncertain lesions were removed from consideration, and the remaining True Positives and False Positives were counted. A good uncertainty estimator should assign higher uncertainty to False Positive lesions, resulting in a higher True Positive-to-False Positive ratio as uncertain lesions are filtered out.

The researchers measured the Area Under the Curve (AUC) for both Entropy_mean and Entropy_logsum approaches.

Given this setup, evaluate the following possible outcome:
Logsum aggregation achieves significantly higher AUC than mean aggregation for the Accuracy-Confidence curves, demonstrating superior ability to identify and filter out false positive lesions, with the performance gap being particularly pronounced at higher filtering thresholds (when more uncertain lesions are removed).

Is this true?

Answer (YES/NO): NO